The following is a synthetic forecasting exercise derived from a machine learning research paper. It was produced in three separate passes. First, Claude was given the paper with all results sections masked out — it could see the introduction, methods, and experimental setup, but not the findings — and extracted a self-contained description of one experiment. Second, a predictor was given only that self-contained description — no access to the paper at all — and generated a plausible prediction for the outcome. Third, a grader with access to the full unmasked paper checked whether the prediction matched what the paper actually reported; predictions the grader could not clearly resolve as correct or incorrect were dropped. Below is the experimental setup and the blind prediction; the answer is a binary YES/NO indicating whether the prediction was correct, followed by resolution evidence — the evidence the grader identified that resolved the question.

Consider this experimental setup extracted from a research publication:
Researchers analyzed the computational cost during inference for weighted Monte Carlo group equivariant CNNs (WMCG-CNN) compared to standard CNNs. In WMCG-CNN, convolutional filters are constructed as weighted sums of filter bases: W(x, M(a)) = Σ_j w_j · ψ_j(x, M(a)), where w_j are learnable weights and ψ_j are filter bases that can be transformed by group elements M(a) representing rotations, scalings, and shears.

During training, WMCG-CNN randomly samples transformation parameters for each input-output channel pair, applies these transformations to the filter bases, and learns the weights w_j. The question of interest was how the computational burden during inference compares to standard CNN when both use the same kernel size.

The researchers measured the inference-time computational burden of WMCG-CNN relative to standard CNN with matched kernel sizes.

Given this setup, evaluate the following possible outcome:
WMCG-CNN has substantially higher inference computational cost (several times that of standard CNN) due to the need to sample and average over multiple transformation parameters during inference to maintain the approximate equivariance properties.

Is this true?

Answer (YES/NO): NO